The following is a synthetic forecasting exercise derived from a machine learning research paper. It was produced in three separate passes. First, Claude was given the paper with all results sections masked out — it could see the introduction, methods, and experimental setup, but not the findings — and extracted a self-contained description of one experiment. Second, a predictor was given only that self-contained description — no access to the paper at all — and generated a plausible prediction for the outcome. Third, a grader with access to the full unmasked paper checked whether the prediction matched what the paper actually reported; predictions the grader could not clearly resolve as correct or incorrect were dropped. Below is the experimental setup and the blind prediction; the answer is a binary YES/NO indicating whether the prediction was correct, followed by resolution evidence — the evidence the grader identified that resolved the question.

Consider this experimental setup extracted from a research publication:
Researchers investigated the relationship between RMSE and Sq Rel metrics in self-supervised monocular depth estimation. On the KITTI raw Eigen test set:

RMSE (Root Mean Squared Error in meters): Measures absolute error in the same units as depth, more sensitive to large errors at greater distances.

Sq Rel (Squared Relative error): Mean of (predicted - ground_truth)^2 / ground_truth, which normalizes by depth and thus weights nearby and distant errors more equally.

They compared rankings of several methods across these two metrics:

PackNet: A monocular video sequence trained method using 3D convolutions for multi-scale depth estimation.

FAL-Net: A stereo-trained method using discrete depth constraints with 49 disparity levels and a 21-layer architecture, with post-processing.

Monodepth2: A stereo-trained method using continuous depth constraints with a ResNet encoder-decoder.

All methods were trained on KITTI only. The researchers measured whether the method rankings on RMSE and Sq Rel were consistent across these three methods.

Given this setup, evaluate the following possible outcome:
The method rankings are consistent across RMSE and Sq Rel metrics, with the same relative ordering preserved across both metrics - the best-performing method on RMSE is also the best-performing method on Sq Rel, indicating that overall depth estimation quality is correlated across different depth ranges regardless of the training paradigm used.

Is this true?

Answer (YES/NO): YES